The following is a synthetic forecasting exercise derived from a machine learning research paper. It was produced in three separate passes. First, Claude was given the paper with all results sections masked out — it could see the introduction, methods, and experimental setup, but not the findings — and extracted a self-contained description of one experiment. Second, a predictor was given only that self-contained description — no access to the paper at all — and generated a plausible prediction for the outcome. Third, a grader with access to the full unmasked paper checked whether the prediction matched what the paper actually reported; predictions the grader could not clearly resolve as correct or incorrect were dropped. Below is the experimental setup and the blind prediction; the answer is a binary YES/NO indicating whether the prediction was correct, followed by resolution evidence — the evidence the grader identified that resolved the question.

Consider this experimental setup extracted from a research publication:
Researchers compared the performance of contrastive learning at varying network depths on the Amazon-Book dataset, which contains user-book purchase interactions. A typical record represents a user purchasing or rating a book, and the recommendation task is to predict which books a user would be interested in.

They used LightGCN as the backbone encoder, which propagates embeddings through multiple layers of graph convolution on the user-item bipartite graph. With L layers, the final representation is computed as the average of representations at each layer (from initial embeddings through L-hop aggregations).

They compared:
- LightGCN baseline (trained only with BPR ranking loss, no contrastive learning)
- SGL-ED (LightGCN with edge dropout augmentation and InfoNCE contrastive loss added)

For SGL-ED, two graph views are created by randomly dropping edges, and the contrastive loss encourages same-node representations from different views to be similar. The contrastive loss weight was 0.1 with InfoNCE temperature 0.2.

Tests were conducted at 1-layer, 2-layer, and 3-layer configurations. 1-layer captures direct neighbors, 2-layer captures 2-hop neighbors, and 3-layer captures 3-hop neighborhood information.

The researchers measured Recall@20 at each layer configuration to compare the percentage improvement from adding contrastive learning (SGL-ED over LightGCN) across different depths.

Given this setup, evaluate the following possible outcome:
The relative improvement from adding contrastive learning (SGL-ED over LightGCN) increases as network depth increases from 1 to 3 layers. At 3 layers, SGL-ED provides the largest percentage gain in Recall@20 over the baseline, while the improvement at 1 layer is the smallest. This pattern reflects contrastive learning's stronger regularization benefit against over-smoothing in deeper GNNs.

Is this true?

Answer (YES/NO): NO